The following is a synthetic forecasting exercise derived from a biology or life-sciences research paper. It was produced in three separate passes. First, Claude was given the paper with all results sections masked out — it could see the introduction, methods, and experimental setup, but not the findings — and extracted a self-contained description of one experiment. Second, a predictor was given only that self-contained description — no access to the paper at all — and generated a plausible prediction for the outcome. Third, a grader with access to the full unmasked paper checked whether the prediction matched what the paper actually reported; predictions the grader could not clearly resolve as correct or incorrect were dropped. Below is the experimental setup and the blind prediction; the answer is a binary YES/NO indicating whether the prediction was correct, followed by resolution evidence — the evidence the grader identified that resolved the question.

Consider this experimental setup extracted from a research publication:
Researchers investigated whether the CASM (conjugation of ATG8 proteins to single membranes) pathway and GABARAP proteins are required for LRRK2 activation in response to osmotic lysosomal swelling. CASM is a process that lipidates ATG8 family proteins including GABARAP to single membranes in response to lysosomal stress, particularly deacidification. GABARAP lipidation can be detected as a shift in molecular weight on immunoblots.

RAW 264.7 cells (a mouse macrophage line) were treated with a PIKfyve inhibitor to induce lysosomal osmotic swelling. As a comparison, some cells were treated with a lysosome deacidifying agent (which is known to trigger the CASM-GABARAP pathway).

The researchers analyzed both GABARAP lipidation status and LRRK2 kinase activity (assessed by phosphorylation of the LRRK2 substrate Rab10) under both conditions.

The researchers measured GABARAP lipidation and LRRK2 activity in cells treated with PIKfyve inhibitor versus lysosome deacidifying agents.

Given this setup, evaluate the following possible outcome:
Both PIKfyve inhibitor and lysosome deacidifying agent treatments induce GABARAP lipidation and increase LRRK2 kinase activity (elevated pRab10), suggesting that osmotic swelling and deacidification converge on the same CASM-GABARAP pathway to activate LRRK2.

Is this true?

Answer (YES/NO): NO